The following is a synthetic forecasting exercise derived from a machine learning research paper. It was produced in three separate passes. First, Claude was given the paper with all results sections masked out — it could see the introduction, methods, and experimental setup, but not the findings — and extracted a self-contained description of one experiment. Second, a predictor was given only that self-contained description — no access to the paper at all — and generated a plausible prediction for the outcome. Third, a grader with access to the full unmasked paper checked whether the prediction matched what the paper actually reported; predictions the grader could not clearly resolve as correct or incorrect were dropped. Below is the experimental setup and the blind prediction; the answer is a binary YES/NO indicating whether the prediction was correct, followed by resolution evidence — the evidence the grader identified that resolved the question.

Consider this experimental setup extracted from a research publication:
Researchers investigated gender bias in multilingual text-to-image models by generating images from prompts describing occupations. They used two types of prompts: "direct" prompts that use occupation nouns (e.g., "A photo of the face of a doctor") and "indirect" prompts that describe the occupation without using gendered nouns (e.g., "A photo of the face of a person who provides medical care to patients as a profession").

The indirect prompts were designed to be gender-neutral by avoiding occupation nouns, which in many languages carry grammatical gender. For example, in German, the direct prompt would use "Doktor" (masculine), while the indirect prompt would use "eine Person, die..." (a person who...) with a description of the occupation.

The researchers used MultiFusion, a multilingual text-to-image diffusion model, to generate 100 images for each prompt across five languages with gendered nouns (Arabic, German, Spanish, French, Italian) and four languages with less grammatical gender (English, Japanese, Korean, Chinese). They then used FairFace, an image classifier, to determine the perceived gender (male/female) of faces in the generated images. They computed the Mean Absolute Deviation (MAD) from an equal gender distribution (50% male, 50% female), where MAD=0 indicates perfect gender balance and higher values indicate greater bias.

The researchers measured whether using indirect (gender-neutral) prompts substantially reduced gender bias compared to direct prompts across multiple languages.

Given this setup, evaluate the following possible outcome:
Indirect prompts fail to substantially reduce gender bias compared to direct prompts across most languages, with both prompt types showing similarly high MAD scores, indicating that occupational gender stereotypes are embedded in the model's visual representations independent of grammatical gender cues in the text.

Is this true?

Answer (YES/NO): NO